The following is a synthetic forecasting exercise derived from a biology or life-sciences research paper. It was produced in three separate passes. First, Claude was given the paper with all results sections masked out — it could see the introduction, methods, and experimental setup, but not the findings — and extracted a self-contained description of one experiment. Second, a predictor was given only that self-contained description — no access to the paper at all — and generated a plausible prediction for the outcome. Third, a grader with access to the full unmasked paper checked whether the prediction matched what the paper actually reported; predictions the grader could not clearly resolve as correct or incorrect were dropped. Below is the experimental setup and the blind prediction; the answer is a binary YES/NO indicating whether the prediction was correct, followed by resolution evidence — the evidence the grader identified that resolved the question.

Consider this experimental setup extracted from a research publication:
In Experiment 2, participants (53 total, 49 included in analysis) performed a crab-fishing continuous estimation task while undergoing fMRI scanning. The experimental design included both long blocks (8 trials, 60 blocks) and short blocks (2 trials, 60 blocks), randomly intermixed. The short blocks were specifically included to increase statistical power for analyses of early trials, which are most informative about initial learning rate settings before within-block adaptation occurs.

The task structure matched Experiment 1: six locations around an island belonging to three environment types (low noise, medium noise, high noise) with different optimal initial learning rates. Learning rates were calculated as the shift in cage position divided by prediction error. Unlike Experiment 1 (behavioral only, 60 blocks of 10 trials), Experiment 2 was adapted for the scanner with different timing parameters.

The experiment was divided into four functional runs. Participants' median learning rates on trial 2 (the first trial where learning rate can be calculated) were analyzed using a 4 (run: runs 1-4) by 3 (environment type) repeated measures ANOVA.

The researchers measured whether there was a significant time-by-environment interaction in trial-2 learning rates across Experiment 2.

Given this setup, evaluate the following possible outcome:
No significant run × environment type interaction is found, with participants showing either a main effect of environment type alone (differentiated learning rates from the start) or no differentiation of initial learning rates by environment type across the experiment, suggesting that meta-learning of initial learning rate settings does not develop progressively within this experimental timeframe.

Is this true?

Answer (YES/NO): NO